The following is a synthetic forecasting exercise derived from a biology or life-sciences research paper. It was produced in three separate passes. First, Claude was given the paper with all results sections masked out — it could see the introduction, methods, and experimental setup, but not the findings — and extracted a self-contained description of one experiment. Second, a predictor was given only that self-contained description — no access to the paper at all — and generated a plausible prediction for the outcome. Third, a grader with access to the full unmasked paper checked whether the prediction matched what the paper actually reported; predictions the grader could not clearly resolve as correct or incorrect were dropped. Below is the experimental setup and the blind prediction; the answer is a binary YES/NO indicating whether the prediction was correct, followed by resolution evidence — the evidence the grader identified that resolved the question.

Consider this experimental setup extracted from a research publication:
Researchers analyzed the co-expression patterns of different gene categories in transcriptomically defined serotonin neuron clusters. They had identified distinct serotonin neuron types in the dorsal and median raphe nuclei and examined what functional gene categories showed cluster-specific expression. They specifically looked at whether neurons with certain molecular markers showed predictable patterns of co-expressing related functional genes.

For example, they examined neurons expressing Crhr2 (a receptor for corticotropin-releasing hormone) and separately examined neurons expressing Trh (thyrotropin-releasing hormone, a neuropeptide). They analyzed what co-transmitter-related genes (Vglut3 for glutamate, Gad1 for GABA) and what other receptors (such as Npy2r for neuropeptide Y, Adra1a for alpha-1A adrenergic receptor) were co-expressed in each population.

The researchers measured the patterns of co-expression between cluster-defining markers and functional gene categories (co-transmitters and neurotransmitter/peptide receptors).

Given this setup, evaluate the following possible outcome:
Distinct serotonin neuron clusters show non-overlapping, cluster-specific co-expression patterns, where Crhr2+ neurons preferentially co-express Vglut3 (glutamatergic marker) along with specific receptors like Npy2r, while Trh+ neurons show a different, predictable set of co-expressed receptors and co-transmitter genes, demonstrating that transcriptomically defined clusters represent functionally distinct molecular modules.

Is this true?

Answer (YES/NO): YES